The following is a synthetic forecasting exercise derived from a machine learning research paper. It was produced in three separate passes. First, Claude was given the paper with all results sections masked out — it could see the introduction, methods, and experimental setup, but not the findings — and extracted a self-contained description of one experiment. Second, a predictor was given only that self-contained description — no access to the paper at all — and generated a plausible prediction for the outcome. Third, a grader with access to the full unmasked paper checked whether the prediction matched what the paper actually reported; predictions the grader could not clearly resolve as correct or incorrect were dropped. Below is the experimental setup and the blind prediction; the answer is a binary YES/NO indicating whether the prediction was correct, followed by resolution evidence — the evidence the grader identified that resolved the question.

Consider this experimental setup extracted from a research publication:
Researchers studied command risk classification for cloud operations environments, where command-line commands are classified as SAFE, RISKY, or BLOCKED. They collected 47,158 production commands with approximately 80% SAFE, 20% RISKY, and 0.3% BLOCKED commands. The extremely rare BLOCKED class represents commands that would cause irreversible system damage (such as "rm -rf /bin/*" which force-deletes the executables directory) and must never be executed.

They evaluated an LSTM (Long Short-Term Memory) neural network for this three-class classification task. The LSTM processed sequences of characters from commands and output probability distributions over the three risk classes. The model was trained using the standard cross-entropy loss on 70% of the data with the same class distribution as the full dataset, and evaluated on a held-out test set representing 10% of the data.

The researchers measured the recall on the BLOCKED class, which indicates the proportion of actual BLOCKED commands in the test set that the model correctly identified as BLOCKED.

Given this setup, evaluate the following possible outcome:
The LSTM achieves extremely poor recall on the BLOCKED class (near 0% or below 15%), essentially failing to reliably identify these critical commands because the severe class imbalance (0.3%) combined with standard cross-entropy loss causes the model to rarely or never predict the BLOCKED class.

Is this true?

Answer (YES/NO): YES